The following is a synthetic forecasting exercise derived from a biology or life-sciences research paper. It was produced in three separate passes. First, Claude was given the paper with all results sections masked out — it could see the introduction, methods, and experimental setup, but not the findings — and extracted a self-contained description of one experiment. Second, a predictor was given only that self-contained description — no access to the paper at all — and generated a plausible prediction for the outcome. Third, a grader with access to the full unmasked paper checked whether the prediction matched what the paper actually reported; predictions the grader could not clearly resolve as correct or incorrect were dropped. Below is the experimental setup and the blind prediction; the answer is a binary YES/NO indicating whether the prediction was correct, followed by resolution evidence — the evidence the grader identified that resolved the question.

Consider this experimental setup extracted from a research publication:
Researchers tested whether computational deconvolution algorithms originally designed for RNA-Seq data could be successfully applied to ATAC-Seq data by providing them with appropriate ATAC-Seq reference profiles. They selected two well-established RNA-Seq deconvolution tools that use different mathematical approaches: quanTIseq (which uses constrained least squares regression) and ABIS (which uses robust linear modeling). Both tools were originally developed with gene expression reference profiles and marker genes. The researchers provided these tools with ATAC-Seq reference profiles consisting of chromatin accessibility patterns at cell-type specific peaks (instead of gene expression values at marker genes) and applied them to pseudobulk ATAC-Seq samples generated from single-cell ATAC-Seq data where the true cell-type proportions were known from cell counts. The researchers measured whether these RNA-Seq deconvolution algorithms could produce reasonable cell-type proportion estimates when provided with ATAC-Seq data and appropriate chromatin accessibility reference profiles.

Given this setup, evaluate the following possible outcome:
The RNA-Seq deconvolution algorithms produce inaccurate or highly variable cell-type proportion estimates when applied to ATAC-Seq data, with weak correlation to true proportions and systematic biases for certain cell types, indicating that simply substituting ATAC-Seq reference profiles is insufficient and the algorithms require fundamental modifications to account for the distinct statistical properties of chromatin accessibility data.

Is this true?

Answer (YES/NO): NO